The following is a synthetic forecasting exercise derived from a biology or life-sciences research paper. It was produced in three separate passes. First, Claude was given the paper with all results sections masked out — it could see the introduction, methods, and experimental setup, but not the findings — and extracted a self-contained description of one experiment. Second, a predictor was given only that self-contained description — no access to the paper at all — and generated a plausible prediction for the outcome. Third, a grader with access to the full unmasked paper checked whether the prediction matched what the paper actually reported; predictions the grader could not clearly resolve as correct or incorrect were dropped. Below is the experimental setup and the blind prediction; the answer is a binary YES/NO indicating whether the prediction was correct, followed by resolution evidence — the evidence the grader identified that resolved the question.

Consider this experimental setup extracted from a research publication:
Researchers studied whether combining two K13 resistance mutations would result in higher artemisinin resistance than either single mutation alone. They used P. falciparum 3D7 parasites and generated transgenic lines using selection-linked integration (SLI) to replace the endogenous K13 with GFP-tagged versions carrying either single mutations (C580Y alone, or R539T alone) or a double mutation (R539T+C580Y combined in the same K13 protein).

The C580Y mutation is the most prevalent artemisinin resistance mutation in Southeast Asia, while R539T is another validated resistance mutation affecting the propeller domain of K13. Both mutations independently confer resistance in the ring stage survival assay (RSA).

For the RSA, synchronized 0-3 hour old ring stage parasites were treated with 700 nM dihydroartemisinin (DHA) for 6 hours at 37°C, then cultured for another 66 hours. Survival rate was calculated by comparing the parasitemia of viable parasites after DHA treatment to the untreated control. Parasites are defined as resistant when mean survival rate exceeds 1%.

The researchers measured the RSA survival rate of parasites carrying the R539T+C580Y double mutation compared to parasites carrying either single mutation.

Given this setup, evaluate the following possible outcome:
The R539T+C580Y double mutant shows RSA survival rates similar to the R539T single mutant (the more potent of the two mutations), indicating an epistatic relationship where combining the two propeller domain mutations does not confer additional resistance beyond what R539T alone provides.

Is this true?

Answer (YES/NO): YES